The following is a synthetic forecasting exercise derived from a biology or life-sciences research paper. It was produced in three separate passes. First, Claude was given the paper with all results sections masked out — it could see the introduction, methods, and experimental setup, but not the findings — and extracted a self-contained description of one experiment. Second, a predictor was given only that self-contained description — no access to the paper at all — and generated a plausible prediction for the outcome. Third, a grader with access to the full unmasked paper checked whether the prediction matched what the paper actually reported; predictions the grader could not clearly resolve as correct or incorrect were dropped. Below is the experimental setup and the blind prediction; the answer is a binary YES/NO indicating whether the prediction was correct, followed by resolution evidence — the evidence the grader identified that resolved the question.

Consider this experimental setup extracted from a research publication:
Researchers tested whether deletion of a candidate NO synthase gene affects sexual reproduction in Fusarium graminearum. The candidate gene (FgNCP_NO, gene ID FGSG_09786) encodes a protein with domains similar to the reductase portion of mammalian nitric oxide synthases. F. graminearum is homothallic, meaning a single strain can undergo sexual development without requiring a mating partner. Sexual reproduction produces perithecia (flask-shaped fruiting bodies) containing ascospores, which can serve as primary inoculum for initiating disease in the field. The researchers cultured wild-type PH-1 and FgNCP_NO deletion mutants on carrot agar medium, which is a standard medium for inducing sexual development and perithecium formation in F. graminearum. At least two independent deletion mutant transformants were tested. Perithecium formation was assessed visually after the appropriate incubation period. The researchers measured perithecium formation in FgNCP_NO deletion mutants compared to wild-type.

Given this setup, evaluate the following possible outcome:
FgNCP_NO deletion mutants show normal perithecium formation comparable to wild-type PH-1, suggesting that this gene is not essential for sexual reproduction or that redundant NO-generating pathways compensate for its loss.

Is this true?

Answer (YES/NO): NO